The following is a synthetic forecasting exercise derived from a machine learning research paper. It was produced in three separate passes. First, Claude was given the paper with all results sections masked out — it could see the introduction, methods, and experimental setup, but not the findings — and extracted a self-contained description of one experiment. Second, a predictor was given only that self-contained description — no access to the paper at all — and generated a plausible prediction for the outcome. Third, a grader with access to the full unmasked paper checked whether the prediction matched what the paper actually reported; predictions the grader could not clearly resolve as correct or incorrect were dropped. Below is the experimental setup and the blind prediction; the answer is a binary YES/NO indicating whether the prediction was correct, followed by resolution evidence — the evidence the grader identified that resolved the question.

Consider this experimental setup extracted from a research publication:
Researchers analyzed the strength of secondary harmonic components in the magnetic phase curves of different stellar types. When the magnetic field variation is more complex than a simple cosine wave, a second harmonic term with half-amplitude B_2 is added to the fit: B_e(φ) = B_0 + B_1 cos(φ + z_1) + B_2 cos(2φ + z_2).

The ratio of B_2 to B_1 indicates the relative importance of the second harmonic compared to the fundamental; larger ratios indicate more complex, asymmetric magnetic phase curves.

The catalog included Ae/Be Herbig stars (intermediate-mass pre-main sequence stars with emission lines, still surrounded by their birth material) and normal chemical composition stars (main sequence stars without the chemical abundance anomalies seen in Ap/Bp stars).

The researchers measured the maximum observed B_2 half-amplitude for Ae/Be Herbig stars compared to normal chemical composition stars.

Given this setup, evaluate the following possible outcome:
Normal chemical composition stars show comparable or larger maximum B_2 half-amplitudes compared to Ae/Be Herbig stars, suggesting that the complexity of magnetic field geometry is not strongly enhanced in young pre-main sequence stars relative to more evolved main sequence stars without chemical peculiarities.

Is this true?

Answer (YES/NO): YES